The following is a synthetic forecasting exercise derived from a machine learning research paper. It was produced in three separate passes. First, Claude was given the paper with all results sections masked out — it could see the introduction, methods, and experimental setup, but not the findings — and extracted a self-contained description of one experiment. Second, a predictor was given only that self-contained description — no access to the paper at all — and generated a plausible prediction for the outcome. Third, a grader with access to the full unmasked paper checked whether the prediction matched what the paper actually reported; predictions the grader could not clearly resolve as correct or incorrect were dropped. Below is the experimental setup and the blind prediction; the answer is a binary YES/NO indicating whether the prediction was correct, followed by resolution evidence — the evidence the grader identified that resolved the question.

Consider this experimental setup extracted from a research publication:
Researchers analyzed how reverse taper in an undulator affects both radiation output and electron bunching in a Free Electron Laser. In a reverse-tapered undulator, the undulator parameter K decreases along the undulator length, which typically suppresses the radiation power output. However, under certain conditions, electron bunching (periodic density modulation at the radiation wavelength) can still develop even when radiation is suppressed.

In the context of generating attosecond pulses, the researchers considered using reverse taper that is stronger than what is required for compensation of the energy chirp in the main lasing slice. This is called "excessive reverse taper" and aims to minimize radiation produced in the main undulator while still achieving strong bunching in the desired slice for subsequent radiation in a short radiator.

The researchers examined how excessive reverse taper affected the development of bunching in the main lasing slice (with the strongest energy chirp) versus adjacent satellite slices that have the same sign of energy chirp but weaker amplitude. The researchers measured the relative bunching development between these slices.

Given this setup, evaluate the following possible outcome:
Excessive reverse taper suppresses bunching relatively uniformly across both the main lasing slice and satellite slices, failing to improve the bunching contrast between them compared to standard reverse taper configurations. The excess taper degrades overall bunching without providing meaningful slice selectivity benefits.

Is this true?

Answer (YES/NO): NO